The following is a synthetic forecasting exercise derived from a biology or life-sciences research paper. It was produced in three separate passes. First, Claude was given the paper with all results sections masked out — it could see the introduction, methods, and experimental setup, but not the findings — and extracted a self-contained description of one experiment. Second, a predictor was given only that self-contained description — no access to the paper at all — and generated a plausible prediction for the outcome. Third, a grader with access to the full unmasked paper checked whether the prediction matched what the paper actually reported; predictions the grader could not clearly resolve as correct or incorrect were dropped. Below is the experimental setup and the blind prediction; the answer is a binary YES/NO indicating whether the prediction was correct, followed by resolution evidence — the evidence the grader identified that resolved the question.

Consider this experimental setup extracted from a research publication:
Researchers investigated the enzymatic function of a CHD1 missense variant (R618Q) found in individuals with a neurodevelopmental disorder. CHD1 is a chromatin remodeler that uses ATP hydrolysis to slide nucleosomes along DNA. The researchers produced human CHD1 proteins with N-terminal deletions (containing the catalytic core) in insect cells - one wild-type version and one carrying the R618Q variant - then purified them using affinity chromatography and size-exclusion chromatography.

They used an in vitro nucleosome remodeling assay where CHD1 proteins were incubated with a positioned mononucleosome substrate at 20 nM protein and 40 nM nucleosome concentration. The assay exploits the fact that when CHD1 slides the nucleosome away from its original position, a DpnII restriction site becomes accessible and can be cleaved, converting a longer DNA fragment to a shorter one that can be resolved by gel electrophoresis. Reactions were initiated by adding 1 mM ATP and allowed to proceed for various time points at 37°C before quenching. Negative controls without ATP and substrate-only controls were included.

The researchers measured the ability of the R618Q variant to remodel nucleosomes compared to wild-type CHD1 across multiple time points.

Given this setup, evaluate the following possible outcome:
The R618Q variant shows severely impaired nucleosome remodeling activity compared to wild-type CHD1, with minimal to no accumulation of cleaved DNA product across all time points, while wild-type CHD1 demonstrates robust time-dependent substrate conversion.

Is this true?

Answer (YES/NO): YES